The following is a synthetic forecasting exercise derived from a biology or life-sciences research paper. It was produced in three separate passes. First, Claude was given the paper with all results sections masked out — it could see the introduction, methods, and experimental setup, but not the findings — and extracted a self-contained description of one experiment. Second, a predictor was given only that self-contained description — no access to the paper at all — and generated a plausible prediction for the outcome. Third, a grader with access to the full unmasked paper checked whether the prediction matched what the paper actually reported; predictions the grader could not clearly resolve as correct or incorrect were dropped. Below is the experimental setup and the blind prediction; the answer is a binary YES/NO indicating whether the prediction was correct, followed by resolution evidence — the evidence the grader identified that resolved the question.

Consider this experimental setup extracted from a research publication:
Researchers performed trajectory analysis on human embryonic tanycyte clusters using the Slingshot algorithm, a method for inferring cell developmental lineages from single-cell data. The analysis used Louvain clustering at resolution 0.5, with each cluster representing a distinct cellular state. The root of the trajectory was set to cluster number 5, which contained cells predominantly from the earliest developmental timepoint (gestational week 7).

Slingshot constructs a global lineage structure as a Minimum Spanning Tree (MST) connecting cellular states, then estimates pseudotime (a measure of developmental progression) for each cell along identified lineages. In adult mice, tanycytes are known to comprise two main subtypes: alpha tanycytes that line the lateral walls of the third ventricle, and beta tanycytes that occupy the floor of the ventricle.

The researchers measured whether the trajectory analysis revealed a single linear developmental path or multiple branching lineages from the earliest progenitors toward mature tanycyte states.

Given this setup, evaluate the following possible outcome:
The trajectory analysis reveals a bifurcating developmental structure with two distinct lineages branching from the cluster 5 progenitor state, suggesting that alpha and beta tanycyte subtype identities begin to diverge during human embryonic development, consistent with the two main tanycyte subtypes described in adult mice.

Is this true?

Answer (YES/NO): YES